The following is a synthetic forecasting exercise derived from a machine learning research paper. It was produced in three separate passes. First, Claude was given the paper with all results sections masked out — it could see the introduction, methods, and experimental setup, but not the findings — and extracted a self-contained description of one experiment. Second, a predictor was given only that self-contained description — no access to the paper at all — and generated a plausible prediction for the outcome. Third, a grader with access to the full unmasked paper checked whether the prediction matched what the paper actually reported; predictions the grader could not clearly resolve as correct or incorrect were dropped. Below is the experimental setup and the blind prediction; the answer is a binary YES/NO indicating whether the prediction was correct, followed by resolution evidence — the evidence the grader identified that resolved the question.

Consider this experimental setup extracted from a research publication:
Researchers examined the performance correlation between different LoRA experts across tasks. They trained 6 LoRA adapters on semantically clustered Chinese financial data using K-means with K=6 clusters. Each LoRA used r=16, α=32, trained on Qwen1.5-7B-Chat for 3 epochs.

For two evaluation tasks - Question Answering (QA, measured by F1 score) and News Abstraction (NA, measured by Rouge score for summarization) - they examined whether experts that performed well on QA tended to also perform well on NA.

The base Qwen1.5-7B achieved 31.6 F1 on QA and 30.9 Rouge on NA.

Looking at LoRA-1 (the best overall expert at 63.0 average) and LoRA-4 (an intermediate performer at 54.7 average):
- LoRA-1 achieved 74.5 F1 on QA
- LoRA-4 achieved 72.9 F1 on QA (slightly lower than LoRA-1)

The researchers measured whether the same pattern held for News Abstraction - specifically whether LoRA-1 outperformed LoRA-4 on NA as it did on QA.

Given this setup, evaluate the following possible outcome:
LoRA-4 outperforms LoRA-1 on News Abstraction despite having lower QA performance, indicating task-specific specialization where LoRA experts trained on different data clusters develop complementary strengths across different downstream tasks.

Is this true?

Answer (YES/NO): YES